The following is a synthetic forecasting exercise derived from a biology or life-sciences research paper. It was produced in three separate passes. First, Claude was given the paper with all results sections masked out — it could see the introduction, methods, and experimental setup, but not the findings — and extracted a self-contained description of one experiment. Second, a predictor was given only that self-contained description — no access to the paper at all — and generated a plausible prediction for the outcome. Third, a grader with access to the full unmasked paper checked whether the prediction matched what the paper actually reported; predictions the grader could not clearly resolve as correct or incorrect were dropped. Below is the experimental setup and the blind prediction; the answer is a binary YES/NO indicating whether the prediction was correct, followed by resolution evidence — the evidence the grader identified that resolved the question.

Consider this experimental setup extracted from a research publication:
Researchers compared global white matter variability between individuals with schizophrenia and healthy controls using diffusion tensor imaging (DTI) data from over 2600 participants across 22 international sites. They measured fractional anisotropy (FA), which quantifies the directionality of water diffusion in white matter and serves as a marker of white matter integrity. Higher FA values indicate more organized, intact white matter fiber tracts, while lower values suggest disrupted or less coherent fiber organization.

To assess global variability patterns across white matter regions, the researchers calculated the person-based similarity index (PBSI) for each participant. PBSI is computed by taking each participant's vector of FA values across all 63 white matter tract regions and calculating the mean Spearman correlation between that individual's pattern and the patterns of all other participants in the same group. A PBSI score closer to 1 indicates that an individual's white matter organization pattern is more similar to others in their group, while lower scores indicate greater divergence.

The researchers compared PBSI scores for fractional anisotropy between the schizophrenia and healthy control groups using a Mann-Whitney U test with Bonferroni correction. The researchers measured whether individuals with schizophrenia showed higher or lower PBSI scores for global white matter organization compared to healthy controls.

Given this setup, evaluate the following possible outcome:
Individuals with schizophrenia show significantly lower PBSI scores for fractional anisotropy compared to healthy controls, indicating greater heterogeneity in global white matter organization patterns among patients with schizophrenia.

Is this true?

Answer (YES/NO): YES